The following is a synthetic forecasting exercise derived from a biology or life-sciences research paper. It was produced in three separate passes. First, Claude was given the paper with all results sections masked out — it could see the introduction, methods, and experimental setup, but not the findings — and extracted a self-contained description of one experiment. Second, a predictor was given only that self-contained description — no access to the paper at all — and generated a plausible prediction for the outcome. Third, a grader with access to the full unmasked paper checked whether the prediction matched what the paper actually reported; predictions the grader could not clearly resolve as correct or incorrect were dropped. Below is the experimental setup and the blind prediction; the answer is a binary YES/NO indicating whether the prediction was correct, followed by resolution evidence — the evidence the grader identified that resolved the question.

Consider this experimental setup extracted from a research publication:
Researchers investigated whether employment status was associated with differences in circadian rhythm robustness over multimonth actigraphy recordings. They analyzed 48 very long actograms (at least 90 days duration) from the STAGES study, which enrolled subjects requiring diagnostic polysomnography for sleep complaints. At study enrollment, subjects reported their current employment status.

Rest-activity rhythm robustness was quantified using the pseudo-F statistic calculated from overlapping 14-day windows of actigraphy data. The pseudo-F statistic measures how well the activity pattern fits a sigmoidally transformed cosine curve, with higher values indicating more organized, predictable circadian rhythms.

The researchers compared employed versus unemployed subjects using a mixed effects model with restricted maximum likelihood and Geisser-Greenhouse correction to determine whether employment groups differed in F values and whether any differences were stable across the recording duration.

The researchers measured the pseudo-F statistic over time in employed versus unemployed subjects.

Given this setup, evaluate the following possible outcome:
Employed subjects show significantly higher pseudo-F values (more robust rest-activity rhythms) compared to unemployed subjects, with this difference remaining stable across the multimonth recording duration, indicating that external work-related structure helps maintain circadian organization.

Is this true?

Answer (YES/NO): YES